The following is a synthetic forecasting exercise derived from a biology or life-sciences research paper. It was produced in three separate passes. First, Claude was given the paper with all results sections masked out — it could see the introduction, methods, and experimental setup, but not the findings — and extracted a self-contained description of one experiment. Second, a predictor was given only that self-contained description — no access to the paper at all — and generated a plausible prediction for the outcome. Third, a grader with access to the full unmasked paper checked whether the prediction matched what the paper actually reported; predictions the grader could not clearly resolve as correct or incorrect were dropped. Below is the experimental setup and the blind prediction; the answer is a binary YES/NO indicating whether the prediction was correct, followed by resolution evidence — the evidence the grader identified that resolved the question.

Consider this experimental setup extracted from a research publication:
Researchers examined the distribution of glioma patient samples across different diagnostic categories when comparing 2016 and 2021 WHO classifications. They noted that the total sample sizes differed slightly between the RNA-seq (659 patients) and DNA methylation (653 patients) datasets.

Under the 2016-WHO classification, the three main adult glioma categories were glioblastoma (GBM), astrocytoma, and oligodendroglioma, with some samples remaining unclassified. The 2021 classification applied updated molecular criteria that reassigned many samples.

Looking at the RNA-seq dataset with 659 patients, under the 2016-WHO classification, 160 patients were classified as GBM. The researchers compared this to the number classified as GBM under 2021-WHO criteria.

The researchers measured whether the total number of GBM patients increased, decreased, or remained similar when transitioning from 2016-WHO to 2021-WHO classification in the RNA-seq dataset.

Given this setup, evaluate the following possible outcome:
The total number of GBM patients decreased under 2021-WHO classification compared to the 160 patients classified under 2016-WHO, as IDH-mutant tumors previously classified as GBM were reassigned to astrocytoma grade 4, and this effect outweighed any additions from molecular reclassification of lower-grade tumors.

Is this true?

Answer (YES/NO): NO